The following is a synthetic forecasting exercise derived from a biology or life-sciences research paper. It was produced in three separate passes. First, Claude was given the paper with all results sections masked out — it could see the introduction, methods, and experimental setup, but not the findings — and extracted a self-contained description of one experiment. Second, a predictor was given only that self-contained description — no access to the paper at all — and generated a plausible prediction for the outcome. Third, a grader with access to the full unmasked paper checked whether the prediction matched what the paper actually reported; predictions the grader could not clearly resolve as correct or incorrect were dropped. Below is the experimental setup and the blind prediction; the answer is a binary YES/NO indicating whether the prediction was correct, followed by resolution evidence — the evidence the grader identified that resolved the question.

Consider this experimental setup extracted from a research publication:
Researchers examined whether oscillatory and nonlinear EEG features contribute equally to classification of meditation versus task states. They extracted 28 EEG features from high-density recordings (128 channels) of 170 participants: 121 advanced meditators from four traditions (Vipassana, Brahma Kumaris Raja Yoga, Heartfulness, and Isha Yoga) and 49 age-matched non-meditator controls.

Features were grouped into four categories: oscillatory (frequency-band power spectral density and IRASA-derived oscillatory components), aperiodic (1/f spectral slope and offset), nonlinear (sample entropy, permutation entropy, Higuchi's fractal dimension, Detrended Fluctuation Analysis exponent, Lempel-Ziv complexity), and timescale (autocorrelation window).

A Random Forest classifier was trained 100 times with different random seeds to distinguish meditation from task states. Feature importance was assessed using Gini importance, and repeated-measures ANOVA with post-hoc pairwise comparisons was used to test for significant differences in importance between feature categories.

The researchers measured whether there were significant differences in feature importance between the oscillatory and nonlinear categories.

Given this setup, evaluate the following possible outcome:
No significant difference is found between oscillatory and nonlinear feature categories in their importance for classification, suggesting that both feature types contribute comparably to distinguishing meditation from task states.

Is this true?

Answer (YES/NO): NO